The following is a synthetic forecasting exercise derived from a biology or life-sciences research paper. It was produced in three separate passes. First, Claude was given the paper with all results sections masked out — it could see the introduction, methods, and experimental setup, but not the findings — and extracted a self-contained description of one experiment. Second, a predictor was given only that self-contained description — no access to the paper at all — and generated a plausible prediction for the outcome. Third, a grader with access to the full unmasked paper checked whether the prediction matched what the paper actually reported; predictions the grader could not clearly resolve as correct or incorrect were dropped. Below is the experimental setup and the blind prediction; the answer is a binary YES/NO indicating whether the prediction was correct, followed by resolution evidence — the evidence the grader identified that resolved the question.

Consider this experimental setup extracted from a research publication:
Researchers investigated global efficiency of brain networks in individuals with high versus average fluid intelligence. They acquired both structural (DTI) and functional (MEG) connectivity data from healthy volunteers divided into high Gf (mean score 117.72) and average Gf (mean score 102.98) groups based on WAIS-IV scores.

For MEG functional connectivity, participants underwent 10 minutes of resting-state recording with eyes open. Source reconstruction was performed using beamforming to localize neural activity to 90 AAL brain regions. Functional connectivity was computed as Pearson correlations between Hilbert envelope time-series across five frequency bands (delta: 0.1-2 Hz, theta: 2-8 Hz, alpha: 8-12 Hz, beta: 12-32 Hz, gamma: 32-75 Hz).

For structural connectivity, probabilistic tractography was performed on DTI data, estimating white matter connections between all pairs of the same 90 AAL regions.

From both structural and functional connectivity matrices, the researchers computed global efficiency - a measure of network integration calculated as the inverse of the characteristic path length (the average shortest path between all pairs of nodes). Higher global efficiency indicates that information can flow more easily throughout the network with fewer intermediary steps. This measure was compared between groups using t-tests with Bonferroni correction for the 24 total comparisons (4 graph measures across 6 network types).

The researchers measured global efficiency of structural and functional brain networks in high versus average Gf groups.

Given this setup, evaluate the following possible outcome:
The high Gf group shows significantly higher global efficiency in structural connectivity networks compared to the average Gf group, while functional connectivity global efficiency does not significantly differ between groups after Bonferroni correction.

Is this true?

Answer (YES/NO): NO